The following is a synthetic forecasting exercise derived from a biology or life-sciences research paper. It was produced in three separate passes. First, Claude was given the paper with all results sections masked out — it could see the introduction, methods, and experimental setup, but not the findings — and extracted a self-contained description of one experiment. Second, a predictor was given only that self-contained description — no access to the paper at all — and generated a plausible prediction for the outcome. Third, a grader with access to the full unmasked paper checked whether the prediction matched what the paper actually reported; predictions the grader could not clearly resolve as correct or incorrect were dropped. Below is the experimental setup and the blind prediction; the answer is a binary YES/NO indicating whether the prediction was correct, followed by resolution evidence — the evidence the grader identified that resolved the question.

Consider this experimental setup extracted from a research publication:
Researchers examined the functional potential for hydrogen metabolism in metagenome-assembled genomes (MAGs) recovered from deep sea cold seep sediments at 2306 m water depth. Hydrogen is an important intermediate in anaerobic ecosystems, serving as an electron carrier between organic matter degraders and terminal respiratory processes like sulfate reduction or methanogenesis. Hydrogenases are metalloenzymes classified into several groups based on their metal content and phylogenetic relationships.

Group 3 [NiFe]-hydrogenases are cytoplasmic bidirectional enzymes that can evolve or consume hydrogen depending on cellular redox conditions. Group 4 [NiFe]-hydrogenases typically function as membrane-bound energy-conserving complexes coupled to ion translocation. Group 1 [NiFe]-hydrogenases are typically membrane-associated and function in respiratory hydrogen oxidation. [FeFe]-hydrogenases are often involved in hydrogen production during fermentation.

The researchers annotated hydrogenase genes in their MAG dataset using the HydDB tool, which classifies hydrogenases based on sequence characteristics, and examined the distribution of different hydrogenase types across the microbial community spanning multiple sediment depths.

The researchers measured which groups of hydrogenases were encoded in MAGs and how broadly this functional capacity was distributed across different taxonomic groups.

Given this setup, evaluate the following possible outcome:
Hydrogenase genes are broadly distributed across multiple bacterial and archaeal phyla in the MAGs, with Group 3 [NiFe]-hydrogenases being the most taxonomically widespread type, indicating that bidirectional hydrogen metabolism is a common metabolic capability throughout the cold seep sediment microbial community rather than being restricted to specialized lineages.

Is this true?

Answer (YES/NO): YES